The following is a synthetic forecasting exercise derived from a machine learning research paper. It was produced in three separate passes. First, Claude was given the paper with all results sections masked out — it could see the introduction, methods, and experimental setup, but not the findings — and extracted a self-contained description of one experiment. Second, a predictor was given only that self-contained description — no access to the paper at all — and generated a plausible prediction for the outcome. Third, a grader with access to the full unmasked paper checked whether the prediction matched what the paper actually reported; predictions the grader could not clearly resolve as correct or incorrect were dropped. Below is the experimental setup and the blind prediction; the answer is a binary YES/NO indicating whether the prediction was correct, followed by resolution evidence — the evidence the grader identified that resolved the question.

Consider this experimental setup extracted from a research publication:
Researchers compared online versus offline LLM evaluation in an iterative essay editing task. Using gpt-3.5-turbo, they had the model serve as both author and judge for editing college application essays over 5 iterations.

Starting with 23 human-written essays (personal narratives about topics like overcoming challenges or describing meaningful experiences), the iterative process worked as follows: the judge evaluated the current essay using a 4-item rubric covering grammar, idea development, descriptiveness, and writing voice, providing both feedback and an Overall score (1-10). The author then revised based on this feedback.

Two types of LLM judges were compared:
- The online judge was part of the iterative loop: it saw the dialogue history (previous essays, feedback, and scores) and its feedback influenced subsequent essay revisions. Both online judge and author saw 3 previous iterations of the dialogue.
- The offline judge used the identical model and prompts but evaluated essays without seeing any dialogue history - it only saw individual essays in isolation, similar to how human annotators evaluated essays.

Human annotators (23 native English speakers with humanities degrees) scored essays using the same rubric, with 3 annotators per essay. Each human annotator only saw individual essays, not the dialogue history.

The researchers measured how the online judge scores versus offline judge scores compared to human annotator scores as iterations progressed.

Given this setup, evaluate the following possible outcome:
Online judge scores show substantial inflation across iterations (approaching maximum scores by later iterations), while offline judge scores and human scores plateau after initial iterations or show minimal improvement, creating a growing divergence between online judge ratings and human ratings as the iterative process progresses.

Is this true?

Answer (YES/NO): NO